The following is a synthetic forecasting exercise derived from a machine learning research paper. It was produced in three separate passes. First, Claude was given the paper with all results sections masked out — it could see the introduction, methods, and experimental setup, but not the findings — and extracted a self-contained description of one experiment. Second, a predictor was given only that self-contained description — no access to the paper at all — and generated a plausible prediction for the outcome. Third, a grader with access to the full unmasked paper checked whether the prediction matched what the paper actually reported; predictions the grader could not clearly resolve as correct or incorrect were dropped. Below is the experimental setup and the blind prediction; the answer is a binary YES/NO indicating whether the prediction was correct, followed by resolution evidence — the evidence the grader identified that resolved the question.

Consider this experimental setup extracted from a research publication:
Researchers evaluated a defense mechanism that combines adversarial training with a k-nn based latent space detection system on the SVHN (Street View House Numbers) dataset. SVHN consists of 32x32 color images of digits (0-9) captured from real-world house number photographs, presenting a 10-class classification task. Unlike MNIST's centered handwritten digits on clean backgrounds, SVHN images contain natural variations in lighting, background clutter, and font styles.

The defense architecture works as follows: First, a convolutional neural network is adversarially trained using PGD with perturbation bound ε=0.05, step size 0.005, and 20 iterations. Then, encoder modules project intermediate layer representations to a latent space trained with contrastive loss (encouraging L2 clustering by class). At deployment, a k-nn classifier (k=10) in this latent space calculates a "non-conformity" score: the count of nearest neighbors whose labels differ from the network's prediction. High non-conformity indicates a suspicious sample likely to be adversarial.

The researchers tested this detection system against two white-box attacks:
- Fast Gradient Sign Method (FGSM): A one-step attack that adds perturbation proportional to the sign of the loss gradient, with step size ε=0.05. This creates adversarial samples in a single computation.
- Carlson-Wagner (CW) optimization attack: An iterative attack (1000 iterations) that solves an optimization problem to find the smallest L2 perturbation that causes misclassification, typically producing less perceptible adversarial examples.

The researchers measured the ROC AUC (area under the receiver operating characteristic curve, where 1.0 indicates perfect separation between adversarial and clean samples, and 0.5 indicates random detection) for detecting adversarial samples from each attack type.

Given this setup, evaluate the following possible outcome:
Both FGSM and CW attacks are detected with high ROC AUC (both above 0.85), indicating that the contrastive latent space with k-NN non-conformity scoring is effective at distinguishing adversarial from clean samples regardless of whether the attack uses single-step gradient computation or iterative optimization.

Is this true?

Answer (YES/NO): YES